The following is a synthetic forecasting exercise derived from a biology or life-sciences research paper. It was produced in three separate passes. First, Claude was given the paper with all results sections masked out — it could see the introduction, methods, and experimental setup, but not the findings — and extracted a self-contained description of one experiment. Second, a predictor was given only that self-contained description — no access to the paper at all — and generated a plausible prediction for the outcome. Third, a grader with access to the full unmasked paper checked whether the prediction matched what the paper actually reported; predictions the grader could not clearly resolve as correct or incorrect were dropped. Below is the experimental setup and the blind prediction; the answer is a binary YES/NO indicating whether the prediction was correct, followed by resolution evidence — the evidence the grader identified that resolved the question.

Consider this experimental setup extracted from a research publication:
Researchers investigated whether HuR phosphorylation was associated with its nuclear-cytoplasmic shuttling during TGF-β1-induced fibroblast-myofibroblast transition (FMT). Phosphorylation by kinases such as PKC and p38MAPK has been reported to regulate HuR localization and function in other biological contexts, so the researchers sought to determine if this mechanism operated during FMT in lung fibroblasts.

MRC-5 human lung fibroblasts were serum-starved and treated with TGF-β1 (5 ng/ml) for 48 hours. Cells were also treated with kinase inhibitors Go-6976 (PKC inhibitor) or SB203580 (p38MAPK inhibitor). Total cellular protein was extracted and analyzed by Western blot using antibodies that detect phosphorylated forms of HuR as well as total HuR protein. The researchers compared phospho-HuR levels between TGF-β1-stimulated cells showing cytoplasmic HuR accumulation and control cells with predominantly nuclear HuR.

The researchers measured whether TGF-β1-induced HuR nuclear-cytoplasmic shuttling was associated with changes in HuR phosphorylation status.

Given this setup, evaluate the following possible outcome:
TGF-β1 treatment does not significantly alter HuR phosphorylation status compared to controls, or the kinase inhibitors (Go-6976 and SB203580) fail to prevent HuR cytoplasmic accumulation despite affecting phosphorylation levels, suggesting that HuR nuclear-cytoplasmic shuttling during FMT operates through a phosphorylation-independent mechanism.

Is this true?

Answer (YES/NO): YES